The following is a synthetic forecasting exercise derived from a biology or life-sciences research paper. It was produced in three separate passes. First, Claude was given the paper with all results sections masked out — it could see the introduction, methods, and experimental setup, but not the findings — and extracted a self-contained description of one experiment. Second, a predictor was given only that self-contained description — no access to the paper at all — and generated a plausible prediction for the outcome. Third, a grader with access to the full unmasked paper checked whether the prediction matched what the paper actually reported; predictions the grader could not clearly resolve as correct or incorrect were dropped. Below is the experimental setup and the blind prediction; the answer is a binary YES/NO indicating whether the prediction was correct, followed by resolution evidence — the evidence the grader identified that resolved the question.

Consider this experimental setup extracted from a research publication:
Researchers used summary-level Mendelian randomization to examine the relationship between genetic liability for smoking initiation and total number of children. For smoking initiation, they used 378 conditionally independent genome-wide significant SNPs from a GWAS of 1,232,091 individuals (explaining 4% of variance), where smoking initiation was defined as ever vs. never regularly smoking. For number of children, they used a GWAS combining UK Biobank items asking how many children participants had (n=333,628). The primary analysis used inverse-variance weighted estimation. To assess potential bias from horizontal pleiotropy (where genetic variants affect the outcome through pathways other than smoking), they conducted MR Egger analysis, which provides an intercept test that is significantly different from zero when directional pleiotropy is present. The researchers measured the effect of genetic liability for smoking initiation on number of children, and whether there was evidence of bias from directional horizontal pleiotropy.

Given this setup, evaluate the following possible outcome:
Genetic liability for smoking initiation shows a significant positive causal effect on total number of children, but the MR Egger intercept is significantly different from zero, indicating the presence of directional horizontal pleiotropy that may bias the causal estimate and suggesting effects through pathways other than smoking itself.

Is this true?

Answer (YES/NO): NO